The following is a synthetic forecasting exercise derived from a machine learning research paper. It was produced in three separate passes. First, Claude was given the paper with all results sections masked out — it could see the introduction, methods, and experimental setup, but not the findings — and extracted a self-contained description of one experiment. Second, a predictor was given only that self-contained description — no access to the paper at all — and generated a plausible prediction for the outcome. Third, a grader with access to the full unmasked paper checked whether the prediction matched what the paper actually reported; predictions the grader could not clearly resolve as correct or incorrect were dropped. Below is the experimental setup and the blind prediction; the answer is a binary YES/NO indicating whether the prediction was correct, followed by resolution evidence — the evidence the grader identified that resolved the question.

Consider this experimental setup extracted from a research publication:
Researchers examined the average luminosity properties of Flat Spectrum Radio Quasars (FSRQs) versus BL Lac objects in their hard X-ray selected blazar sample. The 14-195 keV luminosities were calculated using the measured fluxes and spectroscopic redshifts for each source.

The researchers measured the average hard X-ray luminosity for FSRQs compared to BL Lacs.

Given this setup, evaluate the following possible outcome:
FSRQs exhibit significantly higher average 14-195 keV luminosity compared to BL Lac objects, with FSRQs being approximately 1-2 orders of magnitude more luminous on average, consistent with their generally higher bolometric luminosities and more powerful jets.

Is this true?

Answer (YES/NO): YES